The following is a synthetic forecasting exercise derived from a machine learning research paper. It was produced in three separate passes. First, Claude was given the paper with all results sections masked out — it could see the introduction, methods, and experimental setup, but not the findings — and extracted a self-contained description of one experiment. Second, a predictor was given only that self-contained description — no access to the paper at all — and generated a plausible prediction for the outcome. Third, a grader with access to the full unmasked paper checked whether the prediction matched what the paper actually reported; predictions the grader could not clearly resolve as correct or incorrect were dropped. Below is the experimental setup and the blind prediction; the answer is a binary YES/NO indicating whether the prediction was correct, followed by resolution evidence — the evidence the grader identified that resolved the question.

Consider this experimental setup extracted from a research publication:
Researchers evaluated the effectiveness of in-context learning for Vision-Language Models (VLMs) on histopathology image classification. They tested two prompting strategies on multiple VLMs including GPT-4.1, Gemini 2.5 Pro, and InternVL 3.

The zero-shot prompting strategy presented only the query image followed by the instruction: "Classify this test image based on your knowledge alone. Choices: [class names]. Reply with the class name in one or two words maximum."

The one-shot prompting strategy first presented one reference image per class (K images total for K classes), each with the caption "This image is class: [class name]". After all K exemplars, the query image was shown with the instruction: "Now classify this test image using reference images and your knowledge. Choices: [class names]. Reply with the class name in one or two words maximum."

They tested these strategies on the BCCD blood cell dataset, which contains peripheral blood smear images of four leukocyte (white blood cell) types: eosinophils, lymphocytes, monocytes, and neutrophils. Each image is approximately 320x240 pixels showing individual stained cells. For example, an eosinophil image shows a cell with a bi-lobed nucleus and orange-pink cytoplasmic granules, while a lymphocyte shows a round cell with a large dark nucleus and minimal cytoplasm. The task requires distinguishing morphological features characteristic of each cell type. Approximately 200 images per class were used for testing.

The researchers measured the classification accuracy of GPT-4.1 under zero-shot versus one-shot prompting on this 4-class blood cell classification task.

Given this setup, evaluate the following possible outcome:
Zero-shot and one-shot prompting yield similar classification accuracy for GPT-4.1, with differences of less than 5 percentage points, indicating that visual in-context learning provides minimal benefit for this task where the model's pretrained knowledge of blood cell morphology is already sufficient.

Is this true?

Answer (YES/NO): NO